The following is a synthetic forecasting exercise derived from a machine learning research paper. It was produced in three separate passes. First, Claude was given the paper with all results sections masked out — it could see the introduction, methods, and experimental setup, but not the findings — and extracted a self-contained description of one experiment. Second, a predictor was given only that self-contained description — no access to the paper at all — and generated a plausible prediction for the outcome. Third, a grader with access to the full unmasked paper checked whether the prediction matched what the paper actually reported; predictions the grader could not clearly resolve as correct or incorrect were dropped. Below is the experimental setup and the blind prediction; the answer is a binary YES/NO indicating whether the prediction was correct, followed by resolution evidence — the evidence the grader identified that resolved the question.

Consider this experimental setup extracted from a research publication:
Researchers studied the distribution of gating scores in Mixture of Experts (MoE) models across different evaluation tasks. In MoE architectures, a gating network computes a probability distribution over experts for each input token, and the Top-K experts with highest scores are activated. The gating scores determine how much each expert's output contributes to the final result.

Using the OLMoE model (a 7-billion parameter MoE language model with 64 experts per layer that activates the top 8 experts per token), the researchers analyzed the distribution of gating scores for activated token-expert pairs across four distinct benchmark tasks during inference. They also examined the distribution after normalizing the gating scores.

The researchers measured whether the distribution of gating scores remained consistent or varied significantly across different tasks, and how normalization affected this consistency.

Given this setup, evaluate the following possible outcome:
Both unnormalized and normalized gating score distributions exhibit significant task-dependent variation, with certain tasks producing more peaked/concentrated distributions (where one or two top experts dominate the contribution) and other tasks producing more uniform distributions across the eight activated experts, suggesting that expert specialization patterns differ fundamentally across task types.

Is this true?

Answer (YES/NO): NO